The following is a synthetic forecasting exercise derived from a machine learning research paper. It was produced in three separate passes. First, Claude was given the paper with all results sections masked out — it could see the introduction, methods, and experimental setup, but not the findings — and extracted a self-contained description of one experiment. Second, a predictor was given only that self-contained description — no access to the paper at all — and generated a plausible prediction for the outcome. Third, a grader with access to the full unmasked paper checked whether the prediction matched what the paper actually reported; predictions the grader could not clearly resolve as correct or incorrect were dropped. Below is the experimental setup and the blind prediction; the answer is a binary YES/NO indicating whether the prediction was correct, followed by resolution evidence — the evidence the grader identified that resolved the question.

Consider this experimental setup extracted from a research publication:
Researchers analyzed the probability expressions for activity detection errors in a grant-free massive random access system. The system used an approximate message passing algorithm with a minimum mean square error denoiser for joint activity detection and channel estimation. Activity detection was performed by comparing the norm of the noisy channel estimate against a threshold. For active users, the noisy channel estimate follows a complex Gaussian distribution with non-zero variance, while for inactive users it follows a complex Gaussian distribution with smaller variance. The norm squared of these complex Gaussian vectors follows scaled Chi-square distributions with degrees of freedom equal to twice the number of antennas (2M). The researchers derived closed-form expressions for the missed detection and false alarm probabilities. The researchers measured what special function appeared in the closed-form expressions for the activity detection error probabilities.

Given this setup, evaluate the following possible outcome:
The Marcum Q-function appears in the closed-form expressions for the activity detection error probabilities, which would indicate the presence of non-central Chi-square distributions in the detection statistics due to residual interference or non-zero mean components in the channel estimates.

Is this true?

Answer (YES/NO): NO